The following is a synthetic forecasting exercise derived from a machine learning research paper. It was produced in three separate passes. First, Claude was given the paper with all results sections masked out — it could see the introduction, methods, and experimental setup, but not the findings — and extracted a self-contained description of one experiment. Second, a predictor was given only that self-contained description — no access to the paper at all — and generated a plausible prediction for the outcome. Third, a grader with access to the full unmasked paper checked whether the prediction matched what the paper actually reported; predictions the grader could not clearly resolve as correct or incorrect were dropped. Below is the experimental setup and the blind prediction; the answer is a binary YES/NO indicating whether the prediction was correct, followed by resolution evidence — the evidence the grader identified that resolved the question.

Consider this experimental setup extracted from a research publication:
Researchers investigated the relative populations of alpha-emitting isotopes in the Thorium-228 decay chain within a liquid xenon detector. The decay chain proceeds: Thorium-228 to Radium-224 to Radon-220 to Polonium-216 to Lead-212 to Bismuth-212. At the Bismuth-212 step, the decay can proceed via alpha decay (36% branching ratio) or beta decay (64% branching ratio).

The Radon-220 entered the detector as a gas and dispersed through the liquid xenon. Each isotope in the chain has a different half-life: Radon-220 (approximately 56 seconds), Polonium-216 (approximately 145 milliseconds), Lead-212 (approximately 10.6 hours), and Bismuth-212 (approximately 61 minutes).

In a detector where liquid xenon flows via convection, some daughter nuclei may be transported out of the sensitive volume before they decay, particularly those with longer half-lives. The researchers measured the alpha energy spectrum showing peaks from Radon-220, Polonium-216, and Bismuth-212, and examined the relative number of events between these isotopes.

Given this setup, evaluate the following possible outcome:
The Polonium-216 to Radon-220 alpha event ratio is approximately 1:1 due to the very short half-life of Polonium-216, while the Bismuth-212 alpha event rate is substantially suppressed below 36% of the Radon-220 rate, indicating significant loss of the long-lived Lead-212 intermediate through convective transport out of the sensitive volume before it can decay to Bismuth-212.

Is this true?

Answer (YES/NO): YES